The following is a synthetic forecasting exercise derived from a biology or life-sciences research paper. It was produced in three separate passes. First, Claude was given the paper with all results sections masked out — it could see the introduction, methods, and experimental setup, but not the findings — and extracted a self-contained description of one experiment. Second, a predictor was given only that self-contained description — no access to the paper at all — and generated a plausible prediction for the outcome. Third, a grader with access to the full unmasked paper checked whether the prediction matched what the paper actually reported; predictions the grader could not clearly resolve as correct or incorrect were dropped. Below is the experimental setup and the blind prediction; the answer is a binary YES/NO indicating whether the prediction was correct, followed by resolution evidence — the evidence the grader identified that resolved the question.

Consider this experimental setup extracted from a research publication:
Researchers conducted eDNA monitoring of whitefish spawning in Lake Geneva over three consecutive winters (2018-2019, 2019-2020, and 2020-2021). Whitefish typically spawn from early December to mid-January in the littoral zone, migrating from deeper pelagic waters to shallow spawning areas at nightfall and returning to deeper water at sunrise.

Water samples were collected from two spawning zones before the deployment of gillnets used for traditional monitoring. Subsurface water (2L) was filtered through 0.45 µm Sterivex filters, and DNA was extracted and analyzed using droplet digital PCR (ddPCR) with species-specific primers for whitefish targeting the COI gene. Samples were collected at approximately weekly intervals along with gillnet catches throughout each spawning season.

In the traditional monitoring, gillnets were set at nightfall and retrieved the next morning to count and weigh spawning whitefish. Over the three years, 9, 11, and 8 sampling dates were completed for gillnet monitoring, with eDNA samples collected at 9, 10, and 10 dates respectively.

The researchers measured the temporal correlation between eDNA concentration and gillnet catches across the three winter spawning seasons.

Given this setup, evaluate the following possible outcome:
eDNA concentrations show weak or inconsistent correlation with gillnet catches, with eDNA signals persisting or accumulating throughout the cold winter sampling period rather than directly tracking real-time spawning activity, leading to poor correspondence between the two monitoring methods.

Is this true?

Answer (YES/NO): NO